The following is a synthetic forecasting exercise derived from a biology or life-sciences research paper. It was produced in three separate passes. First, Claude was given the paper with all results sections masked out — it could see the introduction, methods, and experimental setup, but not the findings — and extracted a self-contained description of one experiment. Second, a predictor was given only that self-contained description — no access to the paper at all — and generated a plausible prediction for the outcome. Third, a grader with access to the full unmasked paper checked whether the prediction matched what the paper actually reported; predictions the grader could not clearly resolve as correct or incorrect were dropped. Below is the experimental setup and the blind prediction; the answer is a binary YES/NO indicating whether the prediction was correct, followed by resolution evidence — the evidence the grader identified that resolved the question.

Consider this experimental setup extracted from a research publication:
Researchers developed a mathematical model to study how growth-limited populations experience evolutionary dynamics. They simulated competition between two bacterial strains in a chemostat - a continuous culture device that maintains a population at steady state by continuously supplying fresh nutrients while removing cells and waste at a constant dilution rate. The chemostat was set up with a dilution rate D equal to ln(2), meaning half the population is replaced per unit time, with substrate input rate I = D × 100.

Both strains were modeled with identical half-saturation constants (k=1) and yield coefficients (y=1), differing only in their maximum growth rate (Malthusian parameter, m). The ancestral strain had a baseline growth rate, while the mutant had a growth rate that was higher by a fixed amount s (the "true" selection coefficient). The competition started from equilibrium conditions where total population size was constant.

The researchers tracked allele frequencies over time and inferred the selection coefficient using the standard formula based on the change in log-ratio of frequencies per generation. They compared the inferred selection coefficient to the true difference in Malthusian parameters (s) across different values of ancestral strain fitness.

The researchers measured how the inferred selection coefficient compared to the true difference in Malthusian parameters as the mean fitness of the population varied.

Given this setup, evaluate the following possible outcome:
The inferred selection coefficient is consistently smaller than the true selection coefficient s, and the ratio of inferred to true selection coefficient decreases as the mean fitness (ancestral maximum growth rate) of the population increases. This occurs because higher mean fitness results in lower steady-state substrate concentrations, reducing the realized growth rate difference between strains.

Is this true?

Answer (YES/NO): YES